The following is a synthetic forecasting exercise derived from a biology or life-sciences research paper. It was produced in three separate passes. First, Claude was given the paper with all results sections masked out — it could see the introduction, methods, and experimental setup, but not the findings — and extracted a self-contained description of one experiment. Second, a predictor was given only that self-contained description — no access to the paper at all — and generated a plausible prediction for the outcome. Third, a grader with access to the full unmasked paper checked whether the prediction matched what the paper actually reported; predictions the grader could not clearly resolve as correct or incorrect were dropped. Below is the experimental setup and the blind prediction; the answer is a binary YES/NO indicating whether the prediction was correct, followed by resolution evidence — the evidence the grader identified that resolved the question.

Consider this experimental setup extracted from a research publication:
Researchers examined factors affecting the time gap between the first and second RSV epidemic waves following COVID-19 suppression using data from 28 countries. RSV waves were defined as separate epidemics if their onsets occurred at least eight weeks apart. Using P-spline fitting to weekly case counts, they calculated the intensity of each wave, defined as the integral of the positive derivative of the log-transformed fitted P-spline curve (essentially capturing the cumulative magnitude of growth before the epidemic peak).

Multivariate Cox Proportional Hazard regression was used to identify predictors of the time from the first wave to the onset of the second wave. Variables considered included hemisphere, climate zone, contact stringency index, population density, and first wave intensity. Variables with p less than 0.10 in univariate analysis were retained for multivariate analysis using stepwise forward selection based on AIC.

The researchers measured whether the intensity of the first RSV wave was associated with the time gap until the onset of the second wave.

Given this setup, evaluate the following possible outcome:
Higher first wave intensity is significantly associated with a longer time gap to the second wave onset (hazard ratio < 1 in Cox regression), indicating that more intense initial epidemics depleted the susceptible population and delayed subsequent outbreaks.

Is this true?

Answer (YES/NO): YES